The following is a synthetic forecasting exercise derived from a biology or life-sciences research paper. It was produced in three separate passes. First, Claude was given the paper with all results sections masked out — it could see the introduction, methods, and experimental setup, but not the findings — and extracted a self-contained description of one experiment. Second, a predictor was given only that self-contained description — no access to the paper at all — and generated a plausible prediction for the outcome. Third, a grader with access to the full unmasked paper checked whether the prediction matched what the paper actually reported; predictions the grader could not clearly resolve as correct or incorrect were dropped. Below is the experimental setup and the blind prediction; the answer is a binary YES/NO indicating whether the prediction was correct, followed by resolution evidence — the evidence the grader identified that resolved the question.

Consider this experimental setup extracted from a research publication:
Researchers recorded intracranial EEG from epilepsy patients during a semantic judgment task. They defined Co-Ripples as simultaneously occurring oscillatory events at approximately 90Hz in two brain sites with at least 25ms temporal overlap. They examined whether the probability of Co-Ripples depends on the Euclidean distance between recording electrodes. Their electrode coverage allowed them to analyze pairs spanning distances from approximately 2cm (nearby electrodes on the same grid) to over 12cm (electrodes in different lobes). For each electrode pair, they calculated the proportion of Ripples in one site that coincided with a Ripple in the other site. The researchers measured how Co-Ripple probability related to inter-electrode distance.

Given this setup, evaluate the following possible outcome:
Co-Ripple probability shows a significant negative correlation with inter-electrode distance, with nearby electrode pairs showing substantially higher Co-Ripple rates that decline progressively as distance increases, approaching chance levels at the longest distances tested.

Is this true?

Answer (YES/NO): NO